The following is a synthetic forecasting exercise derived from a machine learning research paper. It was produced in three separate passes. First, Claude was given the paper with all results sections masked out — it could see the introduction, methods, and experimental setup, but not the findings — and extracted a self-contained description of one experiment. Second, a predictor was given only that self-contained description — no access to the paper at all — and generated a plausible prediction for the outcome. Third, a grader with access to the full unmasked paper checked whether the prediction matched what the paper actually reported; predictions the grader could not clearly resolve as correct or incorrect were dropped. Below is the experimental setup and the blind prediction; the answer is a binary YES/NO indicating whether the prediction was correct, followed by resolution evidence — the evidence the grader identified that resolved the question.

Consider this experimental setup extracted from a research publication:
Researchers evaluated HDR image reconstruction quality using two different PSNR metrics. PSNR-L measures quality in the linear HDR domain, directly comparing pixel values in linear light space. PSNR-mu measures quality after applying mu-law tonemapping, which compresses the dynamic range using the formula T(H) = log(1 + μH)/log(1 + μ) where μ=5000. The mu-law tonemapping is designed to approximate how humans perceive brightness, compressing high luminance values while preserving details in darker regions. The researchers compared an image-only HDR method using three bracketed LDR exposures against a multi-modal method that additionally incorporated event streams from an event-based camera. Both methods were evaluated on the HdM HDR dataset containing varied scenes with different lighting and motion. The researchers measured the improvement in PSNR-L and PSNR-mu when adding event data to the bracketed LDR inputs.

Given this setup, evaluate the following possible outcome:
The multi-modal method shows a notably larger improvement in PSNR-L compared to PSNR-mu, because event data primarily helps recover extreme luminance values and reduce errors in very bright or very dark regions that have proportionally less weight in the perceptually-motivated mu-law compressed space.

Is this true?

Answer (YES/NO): YES